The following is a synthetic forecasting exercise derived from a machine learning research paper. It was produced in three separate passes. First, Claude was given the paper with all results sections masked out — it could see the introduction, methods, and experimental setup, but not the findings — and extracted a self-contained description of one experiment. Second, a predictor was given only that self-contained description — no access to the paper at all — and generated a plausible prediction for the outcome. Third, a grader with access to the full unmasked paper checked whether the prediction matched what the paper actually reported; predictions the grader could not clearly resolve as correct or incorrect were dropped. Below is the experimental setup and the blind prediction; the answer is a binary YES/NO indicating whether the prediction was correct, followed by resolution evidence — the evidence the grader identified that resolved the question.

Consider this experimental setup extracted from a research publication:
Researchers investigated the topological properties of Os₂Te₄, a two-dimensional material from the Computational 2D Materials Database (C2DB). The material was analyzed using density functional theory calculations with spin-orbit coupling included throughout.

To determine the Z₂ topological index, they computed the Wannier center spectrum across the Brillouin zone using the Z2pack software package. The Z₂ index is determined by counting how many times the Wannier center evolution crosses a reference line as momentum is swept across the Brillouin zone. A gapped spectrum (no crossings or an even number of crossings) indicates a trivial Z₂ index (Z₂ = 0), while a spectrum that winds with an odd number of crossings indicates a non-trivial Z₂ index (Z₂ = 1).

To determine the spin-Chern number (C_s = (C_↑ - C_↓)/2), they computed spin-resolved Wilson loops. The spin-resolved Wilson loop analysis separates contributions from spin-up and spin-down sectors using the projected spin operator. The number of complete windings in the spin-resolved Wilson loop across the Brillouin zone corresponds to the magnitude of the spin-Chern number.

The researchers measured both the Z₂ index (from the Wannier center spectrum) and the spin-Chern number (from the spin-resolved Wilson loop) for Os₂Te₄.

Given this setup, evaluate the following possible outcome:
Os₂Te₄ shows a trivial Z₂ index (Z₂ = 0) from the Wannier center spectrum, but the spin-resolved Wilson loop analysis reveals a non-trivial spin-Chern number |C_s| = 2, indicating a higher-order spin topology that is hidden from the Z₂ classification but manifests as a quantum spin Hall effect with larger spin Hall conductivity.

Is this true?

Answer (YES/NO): NO